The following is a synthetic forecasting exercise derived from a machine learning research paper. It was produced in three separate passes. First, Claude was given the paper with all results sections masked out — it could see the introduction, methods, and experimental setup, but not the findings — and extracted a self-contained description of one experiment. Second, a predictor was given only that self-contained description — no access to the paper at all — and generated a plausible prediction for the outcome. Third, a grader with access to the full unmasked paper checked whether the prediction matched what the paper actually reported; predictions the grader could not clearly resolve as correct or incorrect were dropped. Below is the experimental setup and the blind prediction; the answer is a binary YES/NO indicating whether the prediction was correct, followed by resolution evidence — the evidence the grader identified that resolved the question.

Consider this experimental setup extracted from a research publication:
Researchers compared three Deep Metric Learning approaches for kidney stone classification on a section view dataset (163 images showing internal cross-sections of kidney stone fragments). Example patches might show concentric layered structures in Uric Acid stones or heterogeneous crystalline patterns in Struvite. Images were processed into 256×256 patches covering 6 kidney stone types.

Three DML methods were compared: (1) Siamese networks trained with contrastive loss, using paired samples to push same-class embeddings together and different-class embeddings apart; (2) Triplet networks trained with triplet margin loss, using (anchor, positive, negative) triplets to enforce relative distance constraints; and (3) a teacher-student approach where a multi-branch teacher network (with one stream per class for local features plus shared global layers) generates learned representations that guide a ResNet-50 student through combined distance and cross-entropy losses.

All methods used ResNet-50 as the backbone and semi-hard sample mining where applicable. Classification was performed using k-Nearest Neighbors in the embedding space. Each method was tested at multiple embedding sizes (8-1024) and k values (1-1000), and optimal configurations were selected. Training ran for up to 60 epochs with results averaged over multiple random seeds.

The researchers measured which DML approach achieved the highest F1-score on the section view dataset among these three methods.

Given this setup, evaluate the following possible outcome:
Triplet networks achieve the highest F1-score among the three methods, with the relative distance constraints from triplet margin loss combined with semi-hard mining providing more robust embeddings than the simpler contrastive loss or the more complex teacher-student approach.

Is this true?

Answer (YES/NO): NO